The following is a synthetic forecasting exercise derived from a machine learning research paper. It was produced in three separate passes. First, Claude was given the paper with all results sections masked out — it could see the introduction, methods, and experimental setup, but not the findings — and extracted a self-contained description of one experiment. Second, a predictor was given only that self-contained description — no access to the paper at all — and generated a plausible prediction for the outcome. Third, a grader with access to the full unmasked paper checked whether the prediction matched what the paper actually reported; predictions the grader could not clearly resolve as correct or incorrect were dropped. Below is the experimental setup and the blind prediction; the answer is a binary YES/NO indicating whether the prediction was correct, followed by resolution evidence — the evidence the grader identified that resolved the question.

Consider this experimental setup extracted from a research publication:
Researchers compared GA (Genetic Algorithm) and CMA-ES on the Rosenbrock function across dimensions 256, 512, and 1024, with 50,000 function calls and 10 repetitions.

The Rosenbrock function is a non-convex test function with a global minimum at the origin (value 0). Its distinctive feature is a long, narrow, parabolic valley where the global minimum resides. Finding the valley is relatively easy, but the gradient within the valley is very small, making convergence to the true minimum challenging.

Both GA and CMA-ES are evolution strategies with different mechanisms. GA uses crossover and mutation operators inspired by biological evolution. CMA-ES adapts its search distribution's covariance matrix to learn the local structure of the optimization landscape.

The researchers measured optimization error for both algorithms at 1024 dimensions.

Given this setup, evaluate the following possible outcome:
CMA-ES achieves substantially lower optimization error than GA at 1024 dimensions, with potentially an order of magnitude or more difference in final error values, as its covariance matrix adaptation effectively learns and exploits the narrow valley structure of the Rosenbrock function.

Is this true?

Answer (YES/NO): NO